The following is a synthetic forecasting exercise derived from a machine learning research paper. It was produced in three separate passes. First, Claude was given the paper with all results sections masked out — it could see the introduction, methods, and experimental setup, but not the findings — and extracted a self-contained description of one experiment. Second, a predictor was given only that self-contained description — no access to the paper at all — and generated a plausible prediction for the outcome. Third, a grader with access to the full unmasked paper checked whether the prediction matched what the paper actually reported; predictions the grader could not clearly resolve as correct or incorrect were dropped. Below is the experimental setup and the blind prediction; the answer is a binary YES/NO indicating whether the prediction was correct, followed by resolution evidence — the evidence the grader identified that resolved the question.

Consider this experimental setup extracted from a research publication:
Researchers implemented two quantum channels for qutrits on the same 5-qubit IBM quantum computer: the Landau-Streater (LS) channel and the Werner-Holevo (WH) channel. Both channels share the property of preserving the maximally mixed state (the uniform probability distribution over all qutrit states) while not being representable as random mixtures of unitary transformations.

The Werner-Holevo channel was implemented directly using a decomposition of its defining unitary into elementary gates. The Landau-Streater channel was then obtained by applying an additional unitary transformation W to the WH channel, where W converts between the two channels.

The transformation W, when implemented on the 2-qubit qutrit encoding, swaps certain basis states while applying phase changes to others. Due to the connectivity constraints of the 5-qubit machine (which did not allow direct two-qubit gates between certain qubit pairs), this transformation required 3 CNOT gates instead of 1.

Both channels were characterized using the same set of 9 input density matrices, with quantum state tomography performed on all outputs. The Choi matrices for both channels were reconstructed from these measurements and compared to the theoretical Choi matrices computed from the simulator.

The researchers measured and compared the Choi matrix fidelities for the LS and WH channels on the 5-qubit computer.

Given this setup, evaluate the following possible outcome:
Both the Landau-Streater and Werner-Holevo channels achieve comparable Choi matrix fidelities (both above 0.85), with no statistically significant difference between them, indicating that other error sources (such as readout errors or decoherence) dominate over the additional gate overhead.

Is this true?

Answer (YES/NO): NO